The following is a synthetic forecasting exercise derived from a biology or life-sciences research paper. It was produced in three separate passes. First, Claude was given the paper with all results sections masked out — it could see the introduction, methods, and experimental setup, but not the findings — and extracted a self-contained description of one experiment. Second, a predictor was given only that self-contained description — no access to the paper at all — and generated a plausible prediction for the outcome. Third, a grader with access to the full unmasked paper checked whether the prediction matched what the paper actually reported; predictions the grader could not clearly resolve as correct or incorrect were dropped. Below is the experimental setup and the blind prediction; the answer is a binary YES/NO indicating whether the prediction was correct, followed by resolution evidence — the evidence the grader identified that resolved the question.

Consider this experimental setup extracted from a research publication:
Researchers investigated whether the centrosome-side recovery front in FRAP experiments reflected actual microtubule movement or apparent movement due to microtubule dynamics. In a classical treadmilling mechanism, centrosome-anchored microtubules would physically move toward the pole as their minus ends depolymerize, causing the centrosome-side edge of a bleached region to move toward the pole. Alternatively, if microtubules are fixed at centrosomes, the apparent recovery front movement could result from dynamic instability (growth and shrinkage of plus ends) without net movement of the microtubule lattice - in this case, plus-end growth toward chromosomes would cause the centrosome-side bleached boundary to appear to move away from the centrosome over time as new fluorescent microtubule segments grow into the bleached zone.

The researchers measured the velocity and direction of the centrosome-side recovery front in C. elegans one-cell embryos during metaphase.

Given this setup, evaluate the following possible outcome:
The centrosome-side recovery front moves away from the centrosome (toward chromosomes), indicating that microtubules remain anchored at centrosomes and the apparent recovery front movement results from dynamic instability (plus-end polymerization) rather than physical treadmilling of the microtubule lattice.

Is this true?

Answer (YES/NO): YES